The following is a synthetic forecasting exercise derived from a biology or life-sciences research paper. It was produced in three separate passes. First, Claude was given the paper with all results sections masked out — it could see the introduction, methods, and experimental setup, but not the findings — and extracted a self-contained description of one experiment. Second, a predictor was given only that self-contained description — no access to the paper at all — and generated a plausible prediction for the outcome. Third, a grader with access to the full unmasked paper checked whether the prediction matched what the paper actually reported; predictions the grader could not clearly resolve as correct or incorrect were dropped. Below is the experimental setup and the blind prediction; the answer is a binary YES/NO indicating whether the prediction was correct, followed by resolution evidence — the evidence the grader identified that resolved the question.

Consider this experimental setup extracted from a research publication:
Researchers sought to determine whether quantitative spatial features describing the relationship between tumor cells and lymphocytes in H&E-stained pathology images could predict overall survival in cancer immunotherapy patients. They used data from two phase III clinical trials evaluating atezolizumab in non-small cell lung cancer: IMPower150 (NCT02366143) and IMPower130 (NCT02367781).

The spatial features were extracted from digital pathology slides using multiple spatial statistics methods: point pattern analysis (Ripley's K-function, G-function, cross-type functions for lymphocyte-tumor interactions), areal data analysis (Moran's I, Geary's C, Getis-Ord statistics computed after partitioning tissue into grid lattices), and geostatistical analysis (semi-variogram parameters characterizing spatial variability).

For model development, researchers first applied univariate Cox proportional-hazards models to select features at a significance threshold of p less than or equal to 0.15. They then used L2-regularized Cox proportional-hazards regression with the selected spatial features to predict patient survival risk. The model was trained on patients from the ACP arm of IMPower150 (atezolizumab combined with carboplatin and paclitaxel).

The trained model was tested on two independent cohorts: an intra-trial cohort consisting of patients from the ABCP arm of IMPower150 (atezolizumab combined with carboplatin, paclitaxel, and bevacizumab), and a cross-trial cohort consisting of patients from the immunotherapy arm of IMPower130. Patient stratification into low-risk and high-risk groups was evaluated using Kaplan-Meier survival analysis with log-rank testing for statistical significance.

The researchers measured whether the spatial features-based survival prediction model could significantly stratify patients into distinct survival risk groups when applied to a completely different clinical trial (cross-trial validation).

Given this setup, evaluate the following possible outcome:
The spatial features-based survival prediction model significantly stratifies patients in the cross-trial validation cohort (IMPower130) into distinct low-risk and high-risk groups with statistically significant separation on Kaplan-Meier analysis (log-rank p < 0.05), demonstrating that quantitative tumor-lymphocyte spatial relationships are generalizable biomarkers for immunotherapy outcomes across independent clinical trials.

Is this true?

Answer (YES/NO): YES